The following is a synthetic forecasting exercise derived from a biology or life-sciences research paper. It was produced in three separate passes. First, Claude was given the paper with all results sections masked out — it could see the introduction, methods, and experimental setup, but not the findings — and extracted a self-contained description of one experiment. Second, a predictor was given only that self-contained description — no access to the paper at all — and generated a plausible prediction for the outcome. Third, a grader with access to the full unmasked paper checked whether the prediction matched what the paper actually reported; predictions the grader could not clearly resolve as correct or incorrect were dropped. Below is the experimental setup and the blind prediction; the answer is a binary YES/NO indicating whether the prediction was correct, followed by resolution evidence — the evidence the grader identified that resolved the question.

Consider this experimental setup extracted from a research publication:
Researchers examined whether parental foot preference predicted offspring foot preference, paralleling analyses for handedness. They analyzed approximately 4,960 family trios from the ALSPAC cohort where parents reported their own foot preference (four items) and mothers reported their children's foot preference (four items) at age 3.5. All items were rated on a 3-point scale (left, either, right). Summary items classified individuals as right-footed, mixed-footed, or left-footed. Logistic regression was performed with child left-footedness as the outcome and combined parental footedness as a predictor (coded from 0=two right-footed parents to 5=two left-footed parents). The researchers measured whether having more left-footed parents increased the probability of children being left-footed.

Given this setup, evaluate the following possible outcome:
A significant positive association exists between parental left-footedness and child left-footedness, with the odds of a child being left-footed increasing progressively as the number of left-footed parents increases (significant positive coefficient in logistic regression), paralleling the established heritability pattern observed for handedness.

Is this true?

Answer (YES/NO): YES